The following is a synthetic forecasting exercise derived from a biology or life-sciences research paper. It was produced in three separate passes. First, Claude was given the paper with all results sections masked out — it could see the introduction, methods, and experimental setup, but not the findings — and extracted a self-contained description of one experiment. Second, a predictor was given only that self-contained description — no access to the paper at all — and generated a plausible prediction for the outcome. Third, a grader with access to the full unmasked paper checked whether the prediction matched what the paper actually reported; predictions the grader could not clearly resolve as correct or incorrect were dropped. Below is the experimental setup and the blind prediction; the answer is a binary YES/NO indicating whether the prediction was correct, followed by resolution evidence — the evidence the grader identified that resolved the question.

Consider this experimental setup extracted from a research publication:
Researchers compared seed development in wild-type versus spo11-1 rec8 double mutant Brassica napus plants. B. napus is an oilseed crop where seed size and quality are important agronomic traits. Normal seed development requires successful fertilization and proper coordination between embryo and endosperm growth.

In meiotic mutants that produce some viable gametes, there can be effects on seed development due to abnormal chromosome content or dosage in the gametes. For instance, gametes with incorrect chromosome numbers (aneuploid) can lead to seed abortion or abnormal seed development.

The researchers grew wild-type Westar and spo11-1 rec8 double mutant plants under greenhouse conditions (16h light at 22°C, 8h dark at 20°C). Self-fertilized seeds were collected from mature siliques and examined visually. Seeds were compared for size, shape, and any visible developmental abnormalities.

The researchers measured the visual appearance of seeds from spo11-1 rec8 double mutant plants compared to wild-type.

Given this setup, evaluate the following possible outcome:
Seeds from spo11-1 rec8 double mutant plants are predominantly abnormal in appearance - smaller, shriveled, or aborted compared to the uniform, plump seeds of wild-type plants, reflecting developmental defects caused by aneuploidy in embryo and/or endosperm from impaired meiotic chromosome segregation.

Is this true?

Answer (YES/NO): NO